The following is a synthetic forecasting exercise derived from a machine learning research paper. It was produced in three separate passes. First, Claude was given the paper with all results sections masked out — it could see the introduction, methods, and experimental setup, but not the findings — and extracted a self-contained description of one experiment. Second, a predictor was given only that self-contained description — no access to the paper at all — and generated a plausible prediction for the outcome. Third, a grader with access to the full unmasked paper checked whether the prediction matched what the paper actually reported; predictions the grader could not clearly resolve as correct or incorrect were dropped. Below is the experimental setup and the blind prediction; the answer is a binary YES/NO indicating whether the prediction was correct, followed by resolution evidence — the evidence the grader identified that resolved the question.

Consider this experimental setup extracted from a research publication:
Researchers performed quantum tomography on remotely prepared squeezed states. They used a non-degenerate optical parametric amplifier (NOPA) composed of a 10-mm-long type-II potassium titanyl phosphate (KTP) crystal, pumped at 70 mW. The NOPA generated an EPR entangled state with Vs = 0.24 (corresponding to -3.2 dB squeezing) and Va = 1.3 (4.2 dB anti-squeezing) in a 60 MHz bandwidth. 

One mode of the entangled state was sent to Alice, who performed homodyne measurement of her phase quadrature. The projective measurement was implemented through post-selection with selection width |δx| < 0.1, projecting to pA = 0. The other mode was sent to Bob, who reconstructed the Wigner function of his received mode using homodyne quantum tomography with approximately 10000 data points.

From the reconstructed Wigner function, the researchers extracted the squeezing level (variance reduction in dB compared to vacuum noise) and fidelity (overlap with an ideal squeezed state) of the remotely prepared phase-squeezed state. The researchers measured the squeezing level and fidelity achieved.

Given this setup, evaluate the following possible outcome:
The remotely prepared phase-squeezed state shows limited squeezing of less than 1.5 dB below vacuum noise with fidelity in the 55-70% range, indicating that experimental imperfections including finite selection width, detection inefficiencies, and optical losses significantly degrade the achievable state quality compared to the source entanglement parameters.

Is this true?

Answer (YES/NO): NO